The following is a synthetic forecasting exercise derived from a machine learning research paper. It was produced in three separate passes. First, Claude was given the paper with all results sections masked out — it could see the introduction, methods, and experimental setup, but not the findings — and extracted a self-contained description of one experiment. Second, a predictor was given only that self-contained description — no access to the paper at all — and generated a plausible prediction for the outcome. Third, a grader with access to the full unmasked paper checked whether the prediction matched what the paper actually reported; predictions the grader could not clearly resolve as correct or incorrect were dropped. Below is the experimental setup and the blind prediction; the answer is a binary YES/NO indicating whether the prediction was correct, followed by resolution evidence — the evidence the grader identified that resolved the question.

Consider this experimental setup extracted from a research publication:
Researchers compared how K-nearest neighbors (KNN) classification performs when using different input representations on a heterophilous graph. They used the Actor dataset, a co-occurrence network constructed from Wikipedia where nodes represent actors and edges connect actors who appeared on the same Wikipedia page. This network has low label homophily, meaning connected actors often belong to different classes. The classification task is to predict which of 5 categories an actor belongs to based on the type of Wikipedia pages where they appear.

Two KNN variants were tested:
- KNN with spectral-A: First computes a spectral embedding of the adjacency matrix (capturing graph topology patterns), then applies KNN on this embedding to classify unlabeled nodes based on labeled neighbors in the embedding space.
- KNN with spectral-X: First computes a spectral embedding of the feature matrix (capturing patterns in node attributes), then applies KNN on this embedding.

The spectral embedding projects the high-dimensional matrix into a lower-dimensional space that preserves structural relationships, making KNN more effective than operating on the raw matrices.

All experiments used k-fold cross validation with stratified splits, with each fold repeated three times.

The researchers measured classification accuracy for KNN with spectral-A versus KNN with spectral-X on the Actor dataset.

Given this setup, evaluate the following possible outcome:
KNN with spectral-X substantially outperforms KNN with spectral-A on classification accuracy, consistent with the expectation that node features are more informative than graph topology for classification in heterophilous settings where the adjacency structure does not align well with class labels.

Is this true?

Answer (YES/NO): YES